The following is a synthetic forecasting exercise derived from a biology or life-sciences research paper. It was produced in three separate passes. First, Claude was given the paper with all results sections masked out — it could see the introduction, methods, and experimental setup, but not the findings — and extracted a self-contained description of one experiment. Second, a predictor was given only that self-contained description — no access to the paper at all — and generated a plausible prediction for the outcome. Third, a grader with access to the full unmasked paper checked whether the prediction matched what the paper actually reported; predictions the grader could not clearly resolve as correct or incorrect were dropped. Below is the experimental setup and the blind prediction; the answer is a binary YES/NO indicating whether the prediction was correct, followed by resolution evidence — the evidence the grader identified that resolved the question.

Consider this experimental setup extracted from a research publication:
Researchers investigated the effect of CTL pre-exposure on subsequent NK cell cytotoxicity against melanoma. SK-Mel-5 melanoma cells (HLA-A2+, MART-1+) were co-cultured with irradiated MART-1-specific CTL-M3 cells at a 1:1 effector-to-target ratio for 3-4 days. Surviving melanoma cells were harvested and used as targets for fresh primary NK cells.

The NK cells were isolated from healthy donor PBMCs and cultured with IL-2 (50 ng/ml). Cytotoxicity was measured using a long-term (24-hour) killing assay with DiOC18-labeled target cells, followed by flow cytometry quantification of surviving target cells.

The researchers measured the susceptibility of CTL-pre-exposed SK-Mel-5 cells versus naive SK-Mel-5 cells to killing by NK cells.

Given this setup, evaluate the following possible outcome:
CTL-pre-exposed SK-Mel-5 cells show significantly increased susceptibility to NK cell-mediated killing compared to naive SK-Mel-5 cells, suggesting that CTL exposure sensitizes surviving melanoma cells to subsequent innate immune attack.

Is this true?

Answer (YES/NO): NO